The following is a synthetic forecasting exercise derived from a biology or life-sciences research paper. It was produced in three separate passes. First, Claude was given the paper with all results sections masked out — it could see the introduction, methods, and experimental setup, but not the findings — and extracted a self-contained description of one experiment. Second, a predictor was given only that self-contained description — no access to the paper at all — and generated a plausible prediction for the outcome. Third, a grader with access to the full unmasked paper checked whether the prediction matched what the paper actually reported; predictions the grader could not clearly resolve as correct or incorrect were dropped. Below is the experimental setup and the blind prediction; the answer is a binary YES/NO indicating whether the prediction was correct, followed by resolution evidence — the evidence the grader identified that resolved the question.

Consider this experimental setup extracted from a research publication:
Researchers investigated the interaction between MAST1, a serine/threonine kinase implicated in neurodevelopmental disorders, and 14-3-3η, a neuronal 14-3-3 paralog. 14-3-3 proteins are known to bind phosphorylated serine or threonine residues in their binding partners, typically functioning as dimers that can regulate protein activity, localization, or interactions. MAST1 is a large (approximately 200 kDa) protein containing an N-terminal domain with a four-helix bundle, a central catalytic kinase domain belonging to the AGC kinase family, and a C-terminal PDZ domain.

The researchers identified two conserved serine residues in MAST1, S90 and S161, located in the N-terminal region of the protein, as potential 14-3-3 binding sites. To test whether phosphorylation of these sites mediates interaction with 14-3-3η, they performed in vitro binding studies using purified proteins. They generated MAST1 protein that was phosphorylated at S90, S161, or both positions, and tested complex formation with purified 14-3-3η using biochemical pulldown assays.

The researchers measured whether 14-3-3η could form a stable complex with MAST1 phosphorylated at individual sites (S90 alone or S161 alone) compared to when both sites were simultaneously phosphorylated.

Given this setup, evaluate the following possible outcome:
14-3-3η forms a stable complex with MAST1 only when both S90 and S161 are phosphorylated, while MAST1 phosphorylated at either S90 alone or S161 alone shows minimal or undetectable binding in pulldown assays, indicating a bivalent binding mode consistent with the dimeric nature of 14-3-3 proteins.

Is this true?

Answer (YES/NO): NO